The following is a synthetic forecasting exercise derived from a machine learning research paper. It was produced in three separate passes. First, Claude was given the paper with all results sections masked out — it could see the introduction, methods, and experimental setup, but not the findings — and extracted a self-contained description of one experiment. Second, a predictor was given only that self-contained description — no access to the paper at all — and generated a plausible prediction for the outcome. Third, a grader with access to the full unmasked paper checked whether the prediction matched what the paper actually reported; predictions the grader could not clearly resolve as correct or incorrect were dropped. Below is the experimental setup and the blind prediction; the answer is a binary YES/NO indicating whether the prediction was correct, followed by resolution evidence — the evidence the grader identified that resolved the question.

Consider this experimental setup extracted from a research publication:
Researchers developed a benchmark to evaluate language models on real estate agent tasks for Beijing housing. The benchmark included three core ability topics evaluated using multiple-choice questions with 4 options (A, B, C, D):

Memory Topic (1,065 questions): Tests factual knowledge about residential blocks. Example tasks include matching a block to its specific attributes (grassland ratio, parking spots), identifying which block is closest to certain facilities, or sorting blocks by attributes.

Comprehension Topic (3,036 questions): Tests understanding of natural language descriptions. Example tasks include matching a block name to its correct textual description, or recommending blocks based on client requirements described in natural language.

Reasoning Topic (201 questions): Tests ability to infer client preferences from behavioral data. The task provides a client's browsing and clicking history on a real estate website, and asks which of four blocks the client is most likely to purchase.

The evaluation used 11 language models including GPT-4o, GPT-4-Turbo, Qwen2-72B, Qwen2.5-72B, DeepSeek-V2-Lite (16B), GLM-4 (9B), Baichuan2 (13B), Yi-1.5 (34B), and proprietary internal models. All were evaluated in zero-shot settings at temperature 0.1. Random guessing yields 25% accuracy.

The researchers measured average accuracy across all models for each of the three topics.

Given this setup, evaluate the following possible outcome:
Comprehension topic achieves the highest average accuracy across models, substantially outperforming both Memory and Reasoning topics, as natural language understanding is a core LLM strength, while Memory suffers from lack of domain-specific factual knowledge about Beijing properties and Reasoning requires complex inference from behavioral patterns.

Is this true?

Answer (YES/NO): YES